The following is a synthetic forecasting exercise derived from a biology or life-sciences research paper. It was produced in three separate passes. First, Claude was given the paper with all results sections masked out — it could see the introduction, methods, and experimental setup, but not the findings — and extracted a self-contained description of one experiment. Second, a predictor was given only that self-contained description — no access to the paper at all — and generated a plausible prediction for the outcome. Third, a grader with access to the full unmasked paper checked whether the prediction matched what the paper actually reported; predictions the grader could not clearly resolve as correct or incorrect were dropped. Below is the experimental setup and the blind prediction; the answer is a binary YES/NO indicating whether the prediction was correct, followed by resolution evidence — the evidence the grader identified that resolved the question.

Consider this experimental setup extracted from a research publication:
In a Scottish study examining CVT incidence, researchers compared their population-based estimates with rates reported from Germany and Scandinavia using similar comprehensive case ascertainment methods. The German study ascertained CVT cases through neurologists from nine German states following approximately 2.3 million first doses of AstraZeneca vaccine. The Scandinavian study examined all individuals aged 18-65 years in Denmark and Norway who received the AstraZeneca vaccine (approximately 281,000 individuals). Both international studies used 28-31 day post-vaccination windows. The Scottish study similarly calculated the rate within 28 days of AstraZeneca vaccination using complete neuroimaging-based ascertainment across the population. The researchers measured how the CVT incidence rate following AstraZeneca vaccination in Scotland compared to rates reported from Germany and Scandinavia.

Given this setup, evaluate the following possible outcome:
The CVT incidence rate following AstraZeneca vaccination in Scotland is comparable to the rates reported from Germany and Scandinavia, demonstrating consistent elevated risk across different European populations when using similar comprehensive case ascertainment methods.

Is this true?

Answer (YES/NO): NO